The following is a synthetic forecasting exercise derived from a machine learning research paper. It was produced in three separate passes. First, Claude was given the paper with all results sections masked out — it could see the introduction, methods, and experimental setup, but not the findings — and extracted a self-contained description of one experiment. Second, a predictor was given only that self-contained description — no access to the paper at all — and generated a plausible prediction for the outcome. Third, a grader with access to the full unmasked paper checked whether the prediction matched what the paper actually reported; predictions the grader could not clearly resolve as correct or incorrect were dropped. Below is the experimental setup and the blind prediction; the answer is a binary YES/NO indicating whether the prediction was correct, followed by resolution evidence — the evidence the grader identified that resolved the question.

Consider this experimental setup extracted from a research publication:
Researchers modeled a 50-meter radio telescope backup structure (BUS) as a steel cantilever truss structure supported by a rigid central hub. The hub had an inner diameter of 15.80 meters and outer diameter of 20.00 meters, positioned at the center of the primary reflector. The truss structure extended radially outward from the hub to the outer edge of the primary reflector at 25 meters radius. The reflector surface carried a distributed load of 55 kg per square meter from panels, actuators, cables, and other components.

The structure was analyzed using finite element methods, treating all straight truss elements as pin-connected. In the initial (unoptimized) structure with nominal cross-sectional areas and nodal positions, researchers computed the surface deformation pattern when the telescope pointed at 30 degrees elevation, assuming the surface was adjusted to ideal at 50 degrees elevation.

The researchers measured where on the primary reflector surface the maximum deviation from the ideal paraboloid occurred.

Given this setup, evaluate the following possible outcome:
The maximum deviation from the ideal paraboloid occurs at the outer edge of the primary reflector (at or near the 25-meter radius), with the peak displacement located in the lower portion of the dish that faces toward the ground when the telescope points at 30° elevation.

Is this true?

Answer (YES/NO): NO